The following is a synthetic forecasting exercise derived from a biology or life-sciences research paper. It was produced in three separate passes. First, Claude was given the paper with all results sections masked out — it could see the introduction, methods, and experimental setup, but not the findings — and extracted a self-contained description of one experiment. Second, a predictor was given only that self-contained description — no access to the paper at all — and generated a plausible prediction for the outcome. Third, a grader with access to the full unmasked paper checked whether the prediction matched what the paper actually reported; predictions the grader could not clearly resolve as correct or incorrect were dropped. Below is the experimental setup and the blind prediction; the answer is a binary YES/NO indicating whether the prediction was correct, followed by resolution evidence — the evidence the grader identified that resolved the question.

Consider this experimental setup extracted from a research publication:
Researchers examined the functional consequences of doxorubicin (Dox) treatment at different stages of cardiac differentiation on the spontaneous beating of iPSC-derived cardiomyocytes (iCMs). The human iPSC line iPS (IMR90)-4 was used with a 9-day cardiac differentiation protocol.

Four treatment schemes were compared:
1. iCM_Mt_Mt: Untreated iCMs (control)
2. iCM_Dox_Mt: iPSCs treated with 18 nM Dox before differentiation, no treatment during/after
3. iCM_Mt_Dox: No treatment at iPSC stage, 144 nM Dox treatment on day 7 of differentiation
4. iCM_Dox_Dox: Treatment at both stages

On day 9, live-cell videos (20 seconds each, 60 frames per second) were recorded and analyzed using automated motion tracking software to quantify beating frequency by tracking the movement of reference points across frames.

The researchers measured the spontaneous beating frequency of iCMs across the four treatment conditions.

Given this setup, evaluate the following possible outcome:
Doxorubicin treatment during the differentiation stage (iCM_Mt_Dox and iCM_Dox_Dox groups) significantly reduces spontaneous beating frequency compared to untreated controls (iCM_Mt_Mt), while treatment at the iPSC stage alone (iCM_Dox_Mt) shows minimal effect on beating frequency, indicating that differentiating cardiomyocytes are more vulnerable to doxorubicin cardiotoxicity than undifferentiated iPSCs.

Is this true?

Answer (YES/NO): NO